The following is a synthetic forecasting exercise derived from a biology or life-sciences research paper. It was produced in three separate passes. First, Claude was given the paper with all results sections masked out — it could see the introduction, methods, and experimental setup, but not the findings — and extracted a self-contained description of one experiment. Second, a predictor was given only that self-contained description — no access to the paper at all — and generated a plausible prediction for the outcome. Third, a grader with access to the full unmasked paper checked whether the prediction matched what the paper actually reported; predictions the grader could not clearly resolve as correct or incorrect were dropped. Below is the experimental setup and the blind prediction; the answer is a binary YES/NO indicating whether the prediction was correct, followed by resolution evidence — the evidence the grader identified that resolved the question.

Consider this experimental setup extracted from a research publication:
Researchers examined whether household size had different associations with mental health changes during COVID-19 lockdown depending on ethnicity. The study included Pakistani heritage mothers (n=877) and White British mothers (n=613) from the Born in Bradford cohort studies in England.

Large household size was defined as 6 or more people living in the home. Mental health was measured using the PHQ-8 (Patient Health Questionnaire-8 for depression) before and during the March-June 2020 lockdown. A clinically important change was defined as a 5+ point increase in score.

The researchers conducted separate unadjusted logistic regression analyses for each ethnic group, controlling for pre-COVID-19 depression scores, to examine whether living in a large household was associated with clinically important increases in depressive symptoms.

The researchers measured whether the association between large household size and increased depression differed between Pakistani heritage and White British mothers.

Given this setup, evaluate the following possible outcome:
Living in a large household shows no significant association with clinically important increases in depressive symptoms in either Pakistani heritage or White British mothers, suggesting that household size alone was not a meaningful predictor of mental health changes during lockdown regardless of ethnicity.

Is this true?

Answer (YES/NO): NO